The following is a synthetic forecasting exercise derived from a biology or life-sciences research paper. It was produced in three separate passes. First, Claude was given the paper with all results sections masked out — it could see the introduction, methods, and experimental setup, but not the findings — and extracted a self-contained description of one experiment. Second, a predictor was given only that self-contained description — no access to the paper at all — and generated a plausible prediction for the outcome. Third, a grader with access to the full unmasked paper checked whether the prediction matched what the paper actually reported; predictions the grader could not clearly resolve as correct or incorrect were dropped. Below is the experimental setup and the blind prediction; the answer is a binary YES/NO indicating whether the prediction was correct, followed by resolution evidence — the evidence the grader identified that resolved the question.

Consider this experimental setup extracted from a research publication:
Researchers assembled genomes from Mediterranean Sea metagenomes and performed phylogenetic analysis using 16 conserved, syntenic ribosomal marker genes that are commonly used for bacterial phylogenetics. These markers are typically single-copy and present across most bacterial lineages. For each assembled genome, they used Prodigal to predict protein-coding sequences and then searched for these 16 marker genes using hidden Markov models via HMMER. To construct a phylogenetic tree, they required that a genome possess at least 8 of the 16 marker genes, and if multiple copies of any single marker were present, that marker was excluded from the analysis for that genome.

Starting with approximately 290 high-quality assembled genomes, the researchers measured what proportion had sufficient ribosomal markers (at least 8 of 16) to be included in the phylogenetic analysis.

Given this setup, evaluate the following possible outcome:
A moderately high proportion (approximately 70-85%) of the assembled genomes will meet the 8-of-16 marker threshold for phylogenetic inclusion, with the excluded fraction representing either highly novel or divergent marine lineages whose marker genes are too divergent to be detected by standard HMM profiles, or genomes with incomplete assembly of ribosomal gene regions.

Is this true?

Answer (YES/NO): NO